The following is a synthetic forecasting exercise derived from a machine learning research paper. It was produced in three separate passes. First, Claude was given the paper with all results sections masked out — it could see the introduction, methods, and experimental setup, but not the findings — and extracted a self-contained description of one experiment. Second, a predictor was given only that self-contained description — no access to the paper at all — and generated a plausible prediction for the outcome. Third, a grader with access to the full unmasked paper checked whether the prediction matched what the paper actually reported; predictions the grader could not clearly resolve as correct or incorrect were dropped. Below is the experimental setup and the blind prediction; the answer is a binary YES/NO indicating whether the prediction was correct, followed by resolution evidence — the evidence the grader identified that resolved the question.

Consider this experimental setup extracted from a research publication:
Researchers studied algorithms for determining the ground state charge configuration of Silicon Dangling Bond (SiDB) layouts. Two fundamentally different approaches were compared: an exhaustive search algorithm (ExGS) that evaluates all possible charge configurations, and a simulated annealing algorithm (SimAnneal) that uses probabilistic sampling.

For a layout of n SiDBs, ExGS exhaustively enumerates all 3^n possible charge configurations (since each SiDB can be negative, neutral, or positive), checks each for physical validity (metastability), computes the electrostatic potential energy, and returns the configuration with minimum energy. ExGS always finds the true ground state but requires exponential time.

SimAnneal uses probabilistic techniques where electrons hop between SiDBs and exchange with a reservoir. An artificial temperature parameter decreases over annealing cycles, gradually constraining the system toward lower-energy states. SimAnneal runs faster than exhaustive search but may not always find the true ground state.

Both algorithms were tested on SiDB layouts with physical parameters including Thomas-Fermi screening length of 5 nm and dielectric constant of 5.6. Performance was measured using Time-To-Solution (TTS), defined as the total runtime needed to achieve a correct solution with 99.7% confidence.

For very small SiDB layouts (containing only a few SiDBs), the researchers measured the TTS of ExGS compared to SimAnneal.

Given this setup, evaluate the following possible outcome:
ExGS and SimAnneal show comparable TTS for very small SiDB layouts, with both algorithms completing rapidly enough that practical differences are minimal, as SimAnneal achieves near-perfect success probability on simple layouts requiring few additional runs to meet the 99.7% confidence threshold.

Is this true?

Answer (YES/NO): NO